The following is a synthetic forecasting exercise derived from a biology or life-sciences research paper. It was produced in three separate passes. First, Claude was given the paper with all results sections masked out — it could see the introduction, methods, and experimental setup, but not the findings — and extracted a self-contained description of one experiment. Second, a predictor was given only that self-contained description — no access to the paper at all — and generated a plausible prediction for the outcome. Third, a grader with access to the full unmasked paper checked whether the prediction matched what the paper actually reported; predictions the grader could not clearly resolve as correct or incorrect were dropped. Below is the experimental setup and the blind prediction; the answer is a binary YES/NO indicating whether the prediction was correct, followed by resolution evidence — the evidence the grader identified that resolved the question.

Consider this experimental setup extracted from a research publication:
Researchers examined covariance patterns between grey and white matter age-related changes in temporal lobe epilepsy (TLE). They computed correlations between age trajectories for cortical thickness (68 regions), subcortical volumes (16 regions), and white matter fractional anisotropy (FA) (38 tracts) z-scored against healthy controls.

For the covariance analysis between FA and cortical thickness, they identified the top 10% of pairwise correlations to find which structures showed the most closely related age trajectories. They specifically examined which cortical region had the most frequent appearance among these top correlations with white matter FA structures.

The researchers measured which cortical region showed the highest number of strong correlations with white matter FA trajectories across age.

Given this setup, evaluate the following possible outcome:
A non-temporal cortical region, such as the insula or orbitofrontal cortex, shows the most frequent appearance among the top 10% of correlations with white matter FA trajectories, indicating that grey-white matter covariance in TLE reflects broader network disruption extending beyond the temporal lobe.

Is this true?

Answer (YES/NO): YES